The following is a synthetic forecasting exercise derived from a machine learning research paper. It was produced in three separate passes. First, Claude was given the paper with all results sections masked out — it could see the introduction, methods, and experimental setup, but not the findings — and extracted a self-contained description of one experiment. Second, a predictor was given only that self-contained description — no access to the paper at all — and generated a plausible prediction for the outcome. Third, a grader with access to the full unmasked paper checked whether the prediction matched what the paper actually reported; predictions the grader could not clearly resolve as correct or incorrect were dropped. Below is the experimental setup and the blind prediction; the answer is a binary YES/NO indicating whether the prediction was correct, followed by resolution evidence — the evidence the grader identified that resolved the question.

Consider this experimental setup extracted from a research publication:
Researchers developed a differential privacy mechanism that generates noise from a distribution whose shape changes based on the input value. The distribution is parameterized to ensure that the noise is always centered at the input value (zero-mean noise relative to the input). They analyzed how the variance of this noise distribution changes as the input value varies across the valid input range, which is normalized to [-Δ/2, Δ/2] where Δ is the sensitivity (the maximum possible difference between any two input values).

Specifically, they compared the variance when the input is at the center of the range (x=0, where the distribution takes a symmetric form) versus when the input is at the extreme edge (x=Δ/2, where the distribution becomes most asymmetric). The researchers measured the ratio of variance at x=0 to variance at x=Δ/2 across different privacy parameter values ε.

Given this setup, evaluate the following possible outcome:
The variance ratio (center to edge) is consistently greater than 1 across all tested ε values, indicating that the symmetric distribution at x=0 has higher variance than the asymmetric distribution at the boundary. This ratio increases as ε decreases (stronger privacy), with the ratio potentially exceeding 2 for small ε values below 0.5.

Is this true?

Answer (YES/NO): NO